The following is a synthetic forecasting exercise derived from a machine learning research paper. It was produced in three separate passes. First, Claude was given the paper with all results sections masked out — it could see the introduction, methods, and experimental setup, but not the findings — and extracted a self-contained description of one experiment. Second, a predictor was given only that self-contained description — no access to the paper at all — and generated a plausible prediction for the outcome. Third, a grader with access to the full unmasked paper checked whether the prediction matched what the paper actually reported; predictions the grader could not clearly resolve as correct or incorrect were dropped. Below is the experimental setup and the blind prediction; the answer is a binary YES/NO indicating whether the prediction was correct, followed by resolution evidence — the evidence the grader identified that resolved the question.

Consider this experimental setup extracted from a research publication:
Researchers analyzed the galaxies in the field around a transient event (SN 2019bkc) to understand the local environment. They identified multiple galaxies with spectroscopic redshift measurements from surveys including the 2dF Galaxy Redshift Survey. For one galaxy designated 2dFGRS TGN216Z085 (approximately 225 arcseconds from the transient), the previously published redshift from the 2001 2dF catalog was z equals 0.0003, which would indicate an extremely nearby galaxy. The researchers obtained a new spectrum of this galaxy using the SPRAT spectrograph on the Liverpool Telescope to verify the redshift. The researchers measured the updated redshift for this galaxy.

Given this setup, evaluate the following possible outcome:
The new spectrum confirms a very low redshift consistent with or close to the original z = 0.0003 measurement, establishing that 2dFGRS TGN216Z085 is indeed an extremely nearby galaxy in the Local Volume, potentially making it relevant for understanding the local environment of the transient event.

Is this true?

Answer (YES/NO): NO